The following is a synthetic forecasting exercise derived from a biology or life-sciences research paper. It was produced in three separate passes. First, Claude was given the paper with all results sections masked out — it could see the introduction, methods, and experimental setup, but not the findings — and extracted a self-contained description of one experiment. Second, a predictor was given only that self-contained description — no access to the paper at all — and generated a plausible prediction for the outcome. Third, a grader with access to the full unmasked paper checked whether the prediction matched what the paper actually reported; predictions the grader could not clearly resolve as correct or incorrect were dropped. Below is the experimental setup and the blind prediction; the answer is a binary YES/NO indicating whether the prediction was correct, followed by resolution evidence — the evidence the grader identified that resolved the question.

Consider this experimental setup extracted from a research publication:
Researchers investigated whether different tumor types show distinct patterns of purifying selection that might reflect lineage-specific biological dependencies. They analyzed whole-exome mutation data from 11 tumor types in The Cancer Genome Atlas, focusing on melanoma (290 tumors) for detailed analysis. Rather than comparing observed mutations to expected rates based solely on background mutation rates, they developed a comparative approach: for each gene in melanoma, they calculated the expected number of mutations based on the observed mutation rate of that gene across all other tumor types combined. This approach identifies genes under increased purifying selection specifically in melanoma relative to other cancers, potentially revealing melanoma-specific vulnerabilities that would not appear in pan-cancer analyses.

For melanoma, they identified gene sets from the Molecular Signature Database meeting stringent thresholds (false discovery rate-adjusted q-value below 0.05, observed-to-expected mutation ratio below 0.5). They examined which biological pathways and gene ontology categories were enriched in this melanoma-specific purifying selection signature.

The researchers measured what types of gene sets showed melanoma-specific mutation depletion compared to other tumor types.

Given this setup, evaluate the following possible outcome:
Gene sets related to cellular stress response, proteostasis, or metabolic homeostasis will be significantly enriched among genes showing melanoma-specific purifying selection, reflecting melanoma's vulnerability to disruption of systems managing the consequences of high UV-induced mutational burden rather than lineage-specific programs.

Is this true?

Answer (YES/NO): YES